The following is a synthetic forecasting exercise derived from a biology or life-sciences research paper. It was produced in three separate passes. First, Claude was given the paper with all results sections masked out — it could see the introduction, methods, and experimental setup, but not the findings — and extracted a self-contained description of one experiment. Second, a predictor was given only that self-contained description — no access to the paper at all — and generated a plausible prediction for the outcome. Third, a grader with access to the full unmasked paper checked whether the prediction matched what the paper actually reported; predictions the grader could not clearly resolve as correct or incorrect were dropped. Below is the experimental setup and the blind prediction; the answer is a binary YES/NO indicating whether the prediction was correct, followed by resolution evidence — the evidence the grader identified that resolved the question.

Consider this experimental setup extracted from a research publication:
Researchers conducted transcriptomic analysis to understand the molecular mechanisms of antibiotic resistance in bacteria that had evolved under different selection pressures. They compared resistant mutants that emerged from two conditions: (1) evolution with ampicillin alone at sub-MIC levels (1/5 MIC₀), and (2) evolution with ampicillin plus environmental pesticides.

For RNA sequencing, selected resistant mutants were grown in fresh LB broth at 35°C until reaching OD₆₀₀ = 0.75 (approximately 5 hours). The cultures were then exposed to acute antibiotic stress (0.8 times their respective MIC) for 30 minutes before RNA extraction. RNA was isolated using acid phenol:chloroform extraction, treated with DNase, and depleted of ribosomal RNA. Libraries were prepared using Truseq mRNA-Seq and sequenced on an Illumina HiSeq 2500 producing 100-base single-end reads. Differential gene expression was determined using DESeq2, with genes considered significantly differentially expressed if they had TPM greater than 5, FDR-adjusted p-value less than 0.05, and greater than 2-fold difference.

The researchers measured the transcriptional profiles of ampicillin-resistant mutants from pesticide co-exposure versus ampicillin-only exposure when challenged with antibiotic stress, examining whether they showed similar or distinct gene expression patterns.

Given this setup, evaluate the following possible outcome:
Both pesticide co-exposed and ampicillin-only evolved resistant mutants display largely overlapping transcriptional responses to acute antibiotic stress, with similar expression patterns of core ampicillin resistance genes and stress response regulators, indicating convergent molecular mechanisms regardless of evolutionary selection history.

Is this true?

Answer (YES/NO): NO